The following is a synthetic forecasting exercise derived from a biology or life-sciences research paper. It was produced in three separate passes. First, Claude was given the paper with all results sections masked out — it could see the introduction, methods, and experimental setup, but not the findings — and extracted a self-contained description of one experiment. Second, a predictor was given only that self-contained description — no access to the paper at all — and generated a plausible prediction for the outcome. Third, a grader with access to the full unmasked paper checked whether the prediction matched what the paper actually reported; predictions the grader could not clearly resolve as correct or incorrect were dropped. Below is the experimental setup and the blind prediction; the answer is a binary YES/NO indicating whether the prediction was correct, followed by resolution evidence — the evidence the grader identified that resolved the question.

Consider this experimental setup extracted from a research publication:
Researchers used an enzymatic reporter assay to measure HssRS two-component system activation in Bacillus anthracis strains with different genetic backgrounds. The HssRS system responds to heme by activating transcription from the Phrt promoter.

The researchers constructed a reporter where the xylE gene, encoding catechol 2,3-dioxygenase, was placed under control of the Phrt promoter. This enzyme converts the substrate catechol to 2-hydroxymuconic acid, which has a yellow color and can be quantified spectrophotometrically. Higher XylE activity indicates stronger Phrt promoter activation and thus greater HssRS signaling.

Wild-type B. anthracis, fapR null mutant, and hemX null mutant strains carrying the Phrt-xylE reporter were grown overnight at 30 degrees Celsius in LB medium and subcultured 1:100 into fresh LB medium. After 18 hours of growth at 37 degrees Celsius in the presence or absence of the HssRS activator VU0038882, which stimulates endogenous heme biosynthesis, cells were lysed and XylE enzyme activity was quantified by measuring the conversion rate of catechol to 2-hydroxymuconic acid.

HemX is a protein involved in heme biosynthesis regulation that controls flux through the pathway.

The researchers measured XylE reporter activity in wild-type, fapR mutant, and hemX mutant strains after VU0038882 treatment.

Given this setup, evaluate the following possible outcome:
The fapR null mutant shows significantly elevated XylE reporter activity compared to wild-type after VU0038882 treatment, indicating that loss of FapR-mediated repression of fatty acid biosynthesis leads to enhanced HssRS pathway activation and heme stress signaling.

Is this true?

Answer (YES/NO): NO